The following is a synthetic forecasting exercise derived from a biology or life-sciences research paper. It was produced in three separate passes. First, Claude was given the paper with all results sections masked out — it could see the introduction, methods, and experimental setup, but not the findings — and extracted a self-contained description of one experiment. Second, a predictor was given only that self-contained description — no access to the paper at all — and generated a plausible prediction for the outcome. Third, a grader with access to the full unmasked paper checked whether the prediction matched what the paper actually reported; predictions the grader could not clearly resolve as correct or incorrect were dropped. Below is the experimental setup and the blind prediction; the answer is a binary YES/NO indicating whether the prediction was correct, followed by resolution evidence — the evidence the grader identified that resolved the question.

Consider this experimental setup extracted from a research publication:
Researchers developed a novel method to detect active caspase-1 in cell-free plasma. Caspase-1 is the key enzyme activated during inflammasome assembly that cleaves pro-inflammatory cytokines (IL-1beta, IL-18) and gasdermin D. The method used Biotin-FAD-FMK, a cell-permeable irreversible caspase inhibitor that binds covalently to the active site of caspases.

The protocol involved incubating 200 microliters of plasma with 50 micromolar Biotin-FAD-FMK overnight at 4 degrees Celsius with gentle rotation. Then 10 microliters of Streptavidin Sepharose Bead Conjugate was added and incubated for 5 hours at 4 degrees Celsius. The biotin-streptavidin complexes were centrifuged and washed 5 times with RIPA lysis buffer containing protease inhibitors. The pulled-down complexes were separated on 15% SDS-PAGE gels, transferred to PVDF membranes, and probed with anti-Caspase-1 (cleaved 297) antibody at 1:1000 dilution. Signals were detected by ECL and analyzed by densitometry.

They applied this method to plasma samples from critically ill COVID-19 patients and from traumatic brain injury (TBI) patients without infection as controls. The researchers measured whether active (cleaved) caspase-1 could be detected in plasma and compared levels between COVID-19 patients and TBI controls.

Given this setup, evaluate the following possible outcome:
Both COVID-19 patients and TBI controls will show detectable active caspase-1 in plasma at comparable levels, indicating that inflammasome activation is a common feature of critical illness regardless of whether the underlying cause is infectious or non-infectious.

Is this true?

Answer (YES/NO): NO